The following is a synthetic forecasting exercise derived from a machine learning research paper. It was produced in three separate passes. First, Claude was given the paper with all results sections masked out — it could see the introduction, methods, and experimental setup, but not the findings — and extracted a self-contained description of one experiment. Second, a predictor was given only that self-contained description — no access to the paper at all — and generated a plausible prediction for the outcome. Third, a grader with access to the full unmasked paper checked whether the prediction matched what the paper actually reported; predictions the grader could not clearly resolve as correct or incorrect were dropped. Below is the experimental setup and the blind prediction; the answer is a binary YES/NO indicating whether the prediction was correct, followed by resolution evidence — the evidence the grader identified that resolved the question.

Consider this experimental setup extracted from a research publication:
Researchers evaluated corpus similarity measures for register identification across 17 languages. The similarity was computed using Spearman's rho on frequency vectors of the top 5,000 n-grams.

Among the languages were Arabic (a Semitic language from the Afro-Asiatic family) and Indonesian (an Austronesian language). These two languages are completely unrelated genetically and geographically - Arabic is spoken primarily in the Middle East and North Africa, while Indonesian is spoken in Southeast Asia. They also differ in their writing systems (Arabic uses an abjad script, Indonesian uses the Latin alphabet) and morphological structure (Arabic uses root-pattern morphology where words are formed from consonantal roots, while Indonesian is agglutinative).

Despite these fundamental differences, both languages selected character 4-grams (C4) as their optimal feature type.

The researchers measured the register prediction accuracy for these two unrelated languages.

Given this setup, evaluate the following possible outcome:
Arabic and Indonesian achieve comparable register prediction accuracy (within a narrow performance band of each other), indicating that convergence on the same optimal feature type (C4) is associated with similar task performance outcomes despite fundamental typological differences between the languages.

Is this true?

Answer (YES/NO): YES